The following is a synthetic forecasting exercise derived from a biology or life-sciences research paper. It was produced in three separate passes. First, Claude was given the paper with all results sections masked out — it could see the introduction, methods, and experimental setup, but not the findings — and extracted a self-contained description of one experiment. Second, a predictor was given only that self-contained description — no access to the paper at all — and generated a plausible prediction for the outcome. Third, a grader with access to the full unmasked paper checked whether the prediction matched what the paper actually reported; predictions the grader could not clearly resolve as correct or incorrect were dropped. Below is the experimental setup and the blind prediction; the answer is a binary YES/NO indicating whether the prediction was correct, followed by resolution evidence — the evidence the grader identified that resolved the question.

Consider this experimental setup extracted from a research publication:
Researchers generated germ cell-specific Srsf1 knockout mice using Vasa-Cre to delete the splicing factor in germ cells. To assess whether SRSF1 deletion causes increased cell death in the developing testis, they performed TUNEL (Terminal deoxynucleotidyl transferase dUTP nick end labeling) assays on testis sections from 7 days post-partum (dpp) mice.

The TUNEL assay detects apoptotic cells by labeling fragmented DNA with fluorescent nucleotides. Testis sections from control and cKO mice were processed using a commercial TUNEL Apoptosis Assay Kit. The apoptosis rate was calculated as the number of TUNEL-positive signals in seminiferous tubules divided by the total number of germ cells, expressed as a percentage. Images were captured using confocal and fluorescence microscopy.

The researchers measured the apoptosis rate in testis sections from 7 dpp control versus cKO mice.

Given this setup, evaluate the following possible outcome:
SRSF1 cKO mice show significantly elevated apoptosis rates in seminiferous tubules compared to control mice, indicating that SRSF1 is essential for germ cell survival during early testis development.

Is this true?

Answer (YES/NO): YES